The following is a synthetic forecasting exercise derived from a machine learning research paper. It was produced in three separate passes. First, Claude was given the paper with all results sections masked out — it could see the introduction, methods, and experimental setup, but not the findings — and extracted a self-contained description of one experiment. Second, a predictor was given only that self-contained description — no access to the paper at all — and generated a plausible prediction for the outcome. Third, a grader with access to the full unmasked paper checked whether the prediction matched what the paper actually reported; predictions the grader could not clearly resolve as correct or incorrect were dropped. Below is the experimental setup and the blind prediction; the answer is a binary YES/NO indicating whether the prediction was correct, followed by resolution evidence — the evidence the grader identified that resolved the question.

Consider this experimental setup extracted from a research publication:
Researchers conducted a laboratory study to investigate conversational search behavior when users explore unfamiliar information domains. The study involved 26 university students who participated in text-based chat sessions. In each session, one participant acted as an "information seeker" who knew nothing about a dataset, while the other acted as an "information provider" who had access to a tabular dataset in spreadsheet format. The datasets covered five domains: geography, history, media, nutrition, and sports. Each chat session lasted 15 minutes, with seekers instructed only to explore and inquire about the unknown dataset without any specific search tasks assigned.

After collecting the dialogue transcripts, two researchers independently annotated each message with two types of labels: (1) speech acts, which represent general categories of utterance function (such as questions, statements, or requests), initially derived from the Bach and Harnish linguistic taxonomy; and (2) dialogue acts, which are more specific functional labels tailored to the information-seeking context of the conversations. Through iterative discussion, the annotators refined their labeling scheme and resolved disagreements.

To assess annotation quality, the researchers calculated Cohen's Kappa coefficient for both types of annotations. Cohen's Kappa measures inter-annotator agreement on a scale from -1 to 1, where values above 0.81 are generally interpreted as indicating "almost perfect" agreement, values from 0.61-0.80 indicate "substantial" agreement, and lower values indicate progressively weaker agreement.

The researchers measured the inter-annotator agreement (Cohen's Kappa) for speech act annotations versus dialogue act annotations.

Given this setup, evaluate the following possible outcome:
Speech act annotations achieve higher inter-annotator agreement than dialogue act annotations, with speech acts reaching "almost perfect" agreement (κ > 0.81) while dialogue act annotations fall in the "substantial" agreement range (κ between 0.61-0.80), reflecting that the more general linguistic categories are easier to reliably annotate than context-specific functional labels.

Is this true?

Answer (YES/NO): NO